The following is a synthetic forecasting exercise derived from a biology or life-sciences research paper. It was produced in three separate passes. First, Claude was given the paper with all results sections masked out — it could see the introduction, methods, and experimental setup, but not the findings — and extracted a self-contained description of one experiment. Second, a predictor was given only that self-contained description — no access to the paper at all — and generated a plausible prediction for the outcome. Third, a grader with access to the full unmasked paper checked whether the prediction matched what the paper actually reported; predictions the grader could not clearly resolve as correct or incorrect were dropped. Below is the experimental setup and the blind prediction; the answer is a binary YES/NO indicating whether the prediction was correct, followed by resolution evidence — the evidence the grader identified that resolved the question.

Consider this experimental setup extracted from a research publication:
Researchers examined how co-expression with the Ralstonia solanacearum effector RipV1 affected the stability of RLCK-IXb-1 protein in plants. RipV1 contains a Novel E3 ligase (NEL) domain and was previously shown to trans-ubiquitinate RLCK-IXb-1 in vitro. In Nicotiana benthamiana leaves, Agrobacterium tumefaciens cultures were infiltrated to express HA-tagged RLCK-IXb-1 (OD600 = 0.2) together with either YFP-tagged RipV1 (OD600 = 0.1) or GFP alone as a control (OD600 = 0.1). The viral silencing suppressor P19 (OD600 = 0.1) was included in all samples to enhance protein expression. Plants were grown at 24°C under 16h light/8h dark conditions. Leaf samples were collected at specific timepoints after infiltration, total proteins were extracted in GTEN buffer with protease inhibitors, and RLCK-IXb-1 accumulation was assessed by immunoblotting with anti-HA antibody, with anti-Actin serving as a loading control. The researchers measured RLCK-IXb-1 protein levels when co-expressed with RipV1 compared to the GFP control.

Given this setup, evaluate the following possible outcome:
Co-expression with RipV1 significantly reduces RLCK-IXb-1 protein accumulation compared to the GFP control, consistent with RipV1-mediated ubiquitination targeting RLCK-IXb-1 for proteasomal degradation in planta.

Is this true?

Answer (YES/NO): NO